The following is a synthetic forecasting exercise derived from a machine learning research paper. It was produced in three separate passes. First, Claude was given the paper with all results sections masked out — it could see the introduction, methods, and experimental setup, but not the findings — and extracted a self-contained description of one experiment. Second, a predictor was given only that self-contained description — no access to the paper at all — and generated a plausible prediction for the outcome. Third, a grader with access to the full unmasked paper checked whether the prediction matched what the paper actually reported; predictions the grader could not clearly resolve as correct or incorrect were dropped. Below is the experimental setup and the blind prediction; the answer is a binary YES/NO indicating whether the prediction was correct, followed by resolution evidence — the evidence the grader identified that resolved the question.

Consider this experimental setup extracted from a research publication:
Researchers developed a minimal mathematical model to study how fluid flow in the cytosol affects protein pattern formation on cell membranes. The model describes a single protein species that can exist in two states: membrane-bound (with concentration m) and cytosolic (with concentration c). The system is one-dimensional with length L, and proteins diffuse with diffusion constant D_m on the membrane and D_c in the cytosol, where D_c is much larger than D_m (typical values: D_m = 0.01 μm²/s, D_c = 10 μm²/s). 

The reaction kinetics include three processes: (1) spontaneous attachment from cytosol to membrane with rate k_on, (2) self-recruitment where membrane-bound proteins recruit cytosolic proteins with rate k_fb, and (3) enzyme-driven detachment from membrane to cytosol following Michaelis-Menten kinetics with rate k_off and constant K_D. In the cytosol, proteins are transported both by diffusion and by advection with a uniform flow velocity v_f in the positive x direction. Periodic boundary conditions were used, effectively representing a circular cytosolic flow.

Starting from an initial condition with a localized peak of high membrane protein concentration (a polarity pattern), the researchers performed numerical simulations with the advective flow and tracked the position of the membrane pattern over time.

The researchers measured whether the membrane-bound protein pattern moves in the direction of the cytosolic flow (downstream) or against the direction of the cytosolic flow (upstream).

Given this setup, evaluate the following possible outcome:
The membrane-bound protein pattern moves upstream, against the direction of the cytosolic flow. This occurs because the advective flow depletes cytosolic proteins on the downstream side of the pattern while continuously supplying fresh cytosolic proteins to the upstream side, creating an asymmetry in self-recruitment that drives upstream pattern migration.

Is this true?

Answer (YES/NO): YES